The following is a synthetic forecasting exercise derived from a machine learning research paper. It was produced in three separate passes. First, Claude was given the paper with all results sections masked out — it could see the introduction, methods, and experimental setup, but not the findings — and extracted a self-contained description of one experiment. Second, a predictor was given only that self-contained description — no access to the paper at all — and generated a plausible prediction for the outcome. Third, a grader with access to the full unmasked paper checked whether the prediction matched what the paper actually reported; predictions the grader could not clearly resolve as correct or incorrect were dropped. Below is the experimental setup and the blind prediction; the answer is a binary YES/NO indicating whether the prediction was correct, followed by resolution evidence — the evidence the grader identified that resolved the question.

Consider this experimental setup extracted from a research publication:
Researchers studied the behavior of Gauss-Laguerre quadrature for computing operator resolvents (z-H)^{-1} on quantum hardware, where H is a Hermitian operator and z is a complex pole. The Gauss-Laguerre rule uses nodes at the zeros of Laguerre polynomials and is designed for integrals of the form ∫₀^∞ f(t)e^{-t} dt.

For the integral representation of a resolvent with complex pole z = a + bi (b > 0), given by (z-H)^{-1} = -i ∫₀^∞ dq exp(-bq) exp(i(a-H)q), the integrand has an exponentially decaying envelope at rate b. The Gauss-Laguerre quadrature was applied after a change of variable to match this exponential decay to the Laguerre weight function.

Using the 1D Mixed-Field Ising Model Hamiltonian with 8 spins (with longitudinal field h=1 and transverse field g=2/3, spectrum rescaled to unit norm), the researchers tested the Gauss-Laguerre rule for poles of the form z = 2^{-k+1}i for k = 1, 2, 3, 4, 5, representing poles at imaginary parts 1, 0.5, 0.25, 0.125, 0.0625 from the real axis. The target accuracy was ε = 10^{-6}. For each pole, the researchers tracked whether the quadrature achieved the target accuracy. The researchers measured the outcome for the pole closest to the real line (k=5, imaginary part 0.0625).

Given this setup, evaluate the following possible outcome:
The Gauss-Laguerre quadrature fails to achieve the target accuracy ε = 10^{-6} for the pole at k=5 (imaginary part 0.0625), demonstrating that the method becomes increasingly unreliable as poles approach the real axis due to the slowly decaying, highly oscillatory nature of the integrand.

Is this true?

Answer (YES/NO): NO